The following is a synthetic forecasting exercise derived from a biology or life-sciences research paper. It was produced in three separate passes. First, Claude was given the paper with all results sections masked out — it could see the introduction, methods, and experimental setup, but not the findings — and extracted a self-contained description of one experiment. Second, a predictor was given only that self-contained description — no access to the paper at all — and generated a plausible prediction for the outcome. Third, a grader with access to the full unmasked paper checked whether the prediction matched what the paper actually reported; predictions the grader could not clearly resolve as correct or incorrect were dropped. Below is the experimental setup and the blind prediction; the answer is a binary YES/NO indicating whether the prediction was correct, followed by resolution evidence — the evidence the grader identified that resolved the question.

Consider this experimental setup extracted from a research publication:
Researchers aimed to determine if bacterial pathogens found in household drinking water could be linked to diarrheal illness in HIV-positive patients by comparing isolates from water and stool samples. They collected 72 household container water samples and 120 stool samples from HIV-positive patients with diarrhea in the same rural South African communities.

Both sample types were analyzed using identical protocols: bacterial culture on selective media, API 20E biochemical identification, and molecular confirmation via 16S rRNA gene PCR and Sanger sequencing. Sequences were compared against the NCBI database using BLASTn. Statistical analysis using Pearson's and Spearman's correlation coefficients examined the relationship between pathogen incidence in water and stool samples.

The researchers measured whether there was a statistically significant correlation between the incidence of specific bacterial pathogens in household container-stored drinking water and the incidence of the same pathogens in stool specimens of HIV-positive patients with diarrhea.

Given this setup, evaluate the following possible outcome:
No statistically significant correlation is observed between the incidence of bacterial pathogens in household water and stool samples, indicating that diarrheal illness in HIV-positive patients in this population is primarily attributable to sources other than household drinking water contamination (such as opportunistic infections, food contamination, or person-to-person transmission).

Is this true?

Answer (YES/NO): NO